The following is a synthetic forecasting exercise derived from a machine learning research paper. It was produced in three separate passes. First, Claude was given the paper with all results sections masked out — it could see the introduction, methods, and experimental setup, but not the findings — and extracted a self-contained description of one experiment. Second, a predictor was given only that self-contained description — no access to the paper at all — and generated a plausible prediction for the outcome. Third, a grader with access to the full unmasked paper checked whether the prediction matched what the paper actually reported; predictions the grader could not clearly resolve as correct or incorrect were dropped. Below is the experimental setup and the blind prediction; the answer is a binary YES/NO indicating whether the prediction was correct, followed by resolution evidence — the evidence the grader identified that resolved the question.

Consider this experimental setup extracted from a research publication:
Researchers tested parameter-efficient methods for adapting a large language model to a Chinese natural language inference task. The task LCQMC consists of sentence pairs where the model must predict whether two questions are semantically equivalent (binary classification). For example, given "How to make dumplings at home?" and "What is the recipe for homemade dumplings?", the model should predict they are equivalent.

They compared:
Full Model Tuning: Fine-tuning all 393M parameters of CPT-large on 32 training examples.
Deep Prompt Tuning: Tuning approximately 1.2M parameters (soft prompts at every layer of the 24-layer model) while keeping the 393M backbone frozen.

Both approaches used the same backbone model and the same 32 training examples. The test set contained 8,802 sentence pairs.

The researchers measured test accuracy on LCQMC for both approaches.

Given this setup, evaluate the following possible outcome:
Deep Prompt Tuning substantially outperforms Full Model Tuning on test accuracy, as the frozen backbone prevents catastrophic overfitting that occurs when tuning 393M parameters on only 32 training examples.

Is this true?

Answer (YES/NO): NO